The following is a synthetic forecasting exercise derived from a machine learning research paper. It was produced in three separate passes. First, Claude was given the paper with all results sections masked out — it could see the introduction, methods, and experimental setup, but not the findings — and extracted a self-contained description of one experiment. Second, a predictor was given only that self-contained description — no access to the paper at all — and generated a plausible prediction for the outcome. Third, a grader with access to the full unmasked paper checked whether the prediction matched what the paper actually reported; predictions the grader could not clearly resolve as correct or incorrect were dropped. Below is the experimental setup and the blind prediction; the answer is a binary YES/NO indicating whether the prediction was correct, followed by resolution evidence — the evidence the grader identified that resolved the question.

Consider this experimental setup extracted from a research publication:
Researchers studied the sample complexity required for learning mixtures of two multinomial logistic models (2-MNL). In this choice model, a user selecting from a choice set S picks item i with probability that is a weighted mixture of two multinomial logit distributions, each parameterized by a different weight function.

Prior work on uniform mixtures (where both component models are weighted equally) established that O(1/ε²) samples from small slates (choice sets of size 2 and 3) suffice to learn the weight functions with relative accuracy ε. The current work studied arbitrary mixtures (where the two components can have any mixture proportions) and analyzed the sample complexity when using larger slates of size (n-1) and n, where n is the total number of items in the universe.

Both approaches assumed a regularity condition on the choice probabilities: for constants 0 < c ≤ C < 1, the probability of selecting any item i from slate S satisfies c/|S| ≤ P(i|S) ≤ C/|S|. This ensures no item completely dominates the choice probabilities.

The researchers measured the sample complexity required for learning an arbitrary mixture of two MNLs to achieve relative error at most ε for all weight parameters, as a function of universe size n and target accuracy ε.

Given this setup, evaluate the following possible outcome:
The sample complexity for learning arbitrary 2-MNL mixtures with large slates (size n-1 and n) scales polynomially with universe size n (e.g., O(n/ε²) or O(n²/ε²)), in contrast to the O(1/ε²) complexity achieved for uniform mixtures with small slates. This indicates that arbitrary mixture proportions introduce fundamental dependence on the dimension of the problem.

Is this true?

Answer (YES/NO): YES